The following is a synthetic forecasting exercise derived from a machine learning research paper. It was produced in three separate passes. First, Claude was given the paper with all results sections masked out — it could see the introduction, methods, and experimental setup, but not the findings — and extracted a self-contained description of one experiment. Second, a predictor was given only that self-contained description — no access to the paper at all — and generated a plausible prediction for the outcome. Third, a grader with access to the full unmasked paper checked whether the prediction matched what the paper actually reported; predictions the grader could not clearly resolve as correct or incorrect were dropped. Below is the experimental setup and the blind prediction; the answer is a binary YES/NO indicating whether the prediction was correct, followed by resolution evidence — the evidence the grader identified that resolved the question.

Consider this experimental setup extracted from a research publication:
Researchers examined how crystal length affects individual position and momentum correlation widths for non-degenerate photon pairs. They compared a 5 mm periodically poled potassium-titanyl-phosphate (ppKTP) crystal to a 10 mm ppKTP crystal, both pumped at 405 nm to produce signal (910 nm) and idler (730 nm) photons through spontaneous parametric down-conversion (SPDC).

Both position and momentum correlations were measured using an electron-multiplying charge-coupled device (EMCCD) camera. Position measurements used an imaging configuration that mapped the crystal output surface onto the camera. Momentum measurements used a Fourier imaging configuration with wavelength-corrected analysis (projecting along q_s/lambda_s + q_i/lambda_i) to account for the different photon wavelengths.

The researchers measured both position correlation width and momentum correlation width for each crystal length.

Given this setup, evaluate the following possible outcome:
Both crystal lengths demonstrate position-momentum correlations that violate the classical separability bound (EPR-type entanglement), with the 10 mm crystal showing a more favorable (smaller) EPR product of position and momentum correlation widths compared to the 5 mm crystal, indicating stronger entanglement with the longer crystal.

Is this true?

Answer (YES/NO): NO